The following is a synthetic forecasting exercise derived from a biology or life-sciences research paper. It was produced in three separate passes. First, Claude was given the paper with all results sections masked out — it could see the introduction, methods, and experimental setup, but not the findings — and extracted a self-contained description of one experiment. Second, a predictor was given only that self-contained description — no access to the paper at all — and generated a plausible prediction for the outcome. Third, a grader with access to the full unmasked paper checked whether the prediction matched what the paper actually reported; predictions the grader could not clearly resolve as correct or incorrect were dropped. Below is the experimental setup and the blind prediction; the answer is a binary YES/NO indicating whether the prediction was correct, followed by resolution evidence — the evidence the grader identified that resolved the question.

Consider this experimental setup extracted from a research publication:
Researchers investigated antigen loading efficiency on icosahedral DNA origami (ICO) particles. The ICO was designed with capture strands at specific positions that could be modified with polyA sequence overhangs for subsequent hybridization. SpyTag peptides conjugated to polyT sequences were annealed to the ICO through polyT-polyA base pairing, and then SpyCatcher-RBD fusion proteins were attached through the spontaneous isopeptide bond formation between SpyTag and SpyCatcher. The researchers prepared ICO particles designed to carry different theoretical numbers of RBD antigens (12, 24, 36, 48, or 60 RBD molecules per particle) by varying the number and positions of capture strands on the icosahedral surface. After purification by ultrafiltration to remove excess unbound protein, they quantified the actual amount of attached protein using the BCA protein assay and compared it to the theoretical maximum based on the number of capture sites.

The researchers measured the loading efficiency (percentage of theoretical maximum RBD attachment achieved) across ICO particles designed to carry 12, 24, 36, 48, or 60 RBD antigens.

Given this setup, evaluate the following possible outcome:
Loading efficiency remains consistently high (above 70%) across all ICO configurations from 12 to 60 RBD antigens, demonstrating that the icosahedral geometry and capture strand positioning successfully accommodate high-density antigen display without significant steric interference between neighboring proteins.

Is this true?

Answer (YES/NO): YES